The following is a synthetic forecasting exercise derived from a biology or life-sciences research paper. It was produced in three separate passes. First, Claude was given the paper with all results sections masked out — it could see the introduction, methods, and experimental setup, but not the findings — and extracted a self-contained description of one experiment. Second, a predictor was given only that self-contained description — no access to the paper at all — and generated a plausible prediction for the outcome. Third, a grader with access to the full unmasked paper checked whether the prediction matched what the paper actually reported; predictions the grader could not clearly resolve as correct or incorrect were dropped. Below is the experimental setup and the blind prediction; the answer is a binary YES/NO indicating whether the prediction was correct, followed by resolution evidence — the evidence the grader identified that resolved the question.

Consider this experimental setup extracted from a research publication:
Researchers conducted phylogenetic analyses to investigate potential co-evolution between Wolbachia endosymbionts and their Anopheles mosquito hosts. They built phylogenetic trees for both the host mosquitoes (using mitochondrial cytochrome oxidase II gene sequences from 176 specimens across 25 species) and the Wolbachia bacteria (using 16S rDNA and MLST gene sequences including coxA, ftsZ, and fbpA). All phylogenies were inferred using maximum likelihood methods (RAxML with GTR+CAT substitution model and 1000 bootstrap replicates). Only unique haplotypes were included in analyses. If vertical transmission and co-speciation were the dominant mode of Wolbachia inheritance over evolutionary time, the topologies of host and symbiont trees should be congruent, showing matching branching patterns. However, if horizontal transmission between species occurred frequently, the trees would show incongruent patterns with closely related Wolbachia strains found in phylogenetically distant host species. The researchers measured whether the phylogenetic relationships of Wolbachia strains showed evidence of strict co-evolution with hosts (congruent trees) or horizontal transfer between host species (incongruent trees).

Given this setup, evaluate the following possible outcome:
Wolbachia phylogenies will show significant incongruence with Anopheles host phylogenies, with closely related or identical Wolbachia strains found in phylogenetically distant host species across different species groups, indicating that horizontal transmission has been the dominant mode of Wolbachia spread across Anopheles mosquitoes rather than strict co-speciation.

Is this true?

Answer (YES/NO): NO